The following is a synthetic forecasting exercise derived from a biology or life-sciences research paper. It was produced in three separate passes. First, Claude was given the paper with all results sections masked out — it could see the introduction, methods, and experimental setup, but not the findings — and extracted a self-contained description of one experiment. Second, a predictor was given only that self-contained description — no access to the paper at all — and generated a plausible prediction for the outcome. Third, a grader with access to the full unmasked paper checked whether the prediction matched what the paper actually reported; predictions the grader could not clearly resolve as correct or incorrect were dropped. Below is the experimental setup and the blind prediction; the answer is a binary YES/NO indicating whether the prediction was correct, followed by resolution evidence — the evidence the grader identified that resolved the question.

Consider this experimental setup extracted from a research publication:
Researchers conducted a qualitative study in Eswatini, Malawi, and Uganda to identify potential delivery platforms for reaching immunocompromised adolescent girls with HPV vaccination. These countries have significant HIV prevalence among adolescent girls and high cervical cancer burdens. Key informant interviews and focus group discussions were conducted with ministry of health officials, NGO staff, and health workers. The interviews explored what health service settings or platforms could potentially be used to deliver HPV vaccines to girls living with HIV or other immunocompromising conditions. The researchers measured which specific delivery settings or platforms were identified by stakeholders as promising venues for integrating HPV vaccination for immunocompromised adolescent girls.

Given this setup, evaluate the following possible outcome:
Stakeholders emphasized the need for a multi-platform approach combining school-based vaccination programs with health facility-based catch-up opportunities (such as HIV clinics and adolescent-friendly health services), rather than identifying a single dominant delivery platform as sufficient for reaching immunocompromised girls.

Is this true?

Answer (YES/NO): NO